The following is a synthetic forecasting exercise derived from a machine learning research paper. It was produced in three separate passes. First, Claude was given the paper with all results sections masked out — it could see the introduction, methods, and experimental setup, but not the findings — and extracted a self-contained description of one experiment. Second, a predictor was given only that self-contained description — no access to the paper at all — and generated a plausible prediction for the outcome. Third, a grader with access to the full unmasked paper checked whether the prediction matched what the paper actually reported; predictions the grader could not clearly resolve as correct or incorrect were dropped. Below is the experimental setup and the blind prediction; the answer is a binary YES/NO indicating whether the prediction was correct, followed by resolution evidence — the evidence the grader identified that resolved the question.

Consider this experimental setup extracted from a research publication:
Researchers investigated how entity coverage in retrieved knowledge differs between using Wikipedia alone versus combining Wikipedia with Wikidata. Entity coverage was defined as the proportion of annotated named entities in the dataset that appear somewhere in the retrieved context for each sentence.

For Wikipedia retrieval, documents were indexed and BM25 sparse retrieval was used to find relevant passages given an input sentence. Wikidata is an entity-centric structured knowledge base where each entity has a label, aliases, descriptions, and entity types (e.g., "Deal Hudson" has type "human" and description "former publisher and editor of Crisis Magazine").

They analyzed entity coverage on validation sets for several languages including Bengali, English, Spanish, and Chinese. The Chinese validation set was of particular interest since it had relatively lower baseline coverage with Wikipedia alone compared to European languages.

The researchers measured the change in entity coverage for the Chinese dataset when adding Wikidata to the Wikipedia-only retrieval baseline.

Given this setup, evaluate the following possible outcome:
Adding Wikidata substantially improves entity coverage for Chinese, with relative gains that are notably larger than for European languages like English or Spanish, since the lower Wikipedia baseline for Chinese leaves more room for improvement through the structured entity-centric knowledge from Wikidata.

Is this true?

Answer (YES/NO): YES